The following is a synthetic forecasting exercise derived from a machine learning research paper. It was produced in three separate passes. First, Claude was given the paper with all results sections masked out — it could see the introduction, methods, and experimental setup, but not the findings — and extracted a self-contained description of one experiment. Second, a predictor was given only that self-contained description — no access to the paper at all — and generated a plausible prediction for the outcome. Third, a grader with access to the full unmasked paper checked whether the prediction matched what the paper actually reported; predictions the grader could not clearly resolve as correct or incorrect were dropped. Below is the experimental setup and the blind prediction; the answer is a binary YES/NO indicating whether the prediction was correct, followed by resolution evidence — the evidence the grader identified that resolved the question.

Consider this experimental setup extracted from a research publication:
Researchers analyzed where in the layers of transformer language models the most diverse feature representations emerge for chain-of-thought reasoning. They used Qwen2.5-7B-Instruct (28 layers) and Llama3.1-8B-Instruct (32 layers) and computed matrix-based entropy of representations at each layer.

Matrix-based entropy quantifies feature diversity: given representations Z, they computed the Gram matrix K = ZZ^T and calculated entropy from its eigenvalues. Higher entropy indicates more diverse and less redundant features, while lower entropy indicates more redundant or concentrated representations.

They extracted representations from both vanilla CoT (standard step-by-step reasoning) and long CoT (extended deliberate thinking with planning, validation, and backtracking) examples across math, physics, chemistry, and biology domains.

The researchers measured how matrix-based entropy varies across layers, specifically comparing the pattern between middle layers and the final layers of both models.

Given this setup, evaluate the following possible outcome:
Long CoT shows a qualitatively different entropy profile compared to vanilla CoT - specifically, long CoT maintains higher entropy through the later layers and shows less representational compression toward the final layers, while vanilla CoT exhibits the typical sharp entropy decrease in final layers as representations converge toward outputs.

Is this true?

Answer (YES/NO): NO